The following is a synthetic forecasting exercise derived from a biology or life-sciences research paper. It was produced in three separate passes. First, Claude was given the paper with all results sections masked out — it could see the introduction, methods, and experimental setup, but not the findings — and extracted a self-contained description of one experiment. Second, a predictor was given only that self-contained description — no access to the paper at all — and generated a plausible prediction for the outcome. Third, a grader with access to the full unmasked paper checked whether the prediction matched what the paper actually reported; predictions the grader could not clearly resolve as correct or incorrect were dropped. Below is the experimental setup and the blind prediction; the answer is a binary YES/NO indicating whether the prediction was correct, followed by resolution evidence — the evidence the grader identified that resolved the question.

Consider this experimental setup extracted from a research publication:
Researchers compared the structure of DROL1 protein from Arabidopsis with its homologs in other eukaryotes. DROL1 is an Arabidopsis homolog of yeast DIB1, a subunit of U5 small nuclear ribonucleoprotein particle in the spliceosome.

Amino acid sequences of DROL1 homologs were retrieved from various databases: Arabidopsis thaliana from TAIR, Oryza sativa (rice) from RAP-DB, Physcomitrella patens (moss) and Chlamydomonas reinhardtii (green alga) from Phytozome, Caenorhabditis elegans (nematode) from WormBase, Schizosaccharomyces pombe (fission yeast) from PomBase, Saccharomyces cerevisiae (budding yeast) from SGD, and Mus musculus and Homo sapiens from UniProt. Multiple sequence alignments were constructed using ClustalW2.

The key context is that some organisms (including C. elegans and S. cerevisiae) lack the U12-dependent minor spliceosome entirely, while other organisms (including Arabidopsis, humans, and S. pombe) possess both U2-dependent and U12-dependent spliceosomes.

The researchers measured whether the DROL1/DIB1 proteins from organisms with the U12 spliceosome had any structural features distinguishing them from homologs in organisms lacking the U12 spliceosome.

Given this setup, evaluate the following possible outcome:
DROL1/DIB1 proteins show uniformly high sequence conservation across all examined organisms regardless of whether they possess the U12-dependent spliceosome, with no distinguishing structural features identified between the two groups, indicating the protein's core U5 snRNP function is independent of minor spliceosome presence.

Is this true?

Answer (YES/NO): NO